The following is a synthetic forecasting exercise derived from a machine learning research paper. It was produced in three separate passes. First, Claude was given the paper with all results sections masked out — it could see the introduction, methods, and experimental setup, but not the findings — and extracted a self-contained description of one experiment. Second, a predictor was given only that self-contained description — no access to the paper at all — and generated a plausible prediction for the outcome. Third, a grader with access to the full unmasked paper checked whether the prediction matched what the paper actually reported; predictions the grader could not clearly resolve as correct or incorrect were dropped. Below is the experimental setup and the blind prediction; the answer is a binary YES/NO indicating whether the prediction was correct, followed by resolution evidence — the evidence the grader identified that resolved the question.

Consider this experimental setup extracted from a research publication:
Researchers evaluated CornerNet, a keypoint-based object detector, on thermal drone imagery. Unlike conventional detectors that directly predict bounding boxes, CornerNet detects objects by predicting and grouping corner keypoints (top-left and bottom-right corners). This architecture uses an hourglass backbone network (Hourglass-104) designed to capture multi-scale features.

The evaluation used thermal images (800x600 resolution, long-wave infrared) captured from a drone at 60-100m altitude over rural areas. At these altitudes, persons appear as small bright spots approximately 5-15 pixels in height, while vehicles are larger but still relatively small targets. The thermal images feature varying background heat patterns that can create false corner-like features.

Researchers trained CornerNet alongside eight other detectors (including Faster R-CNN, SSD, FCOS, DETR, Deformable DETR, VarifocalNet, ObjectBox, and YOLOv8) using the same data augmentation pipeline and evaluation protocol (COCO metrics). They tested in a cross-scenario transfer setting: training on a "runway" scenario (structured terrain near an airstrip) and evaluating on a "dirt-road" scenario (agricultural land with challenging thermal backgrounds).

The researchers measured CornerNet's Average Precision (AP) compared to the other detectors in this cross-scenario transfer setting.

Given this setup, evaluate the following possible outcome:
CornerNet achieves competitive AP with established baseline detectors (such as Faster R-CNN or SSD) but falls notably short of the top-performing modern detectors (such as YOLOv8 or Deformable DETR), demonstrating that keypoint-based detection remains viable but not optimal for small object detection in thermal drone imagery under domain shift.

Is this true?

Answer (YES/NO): NO